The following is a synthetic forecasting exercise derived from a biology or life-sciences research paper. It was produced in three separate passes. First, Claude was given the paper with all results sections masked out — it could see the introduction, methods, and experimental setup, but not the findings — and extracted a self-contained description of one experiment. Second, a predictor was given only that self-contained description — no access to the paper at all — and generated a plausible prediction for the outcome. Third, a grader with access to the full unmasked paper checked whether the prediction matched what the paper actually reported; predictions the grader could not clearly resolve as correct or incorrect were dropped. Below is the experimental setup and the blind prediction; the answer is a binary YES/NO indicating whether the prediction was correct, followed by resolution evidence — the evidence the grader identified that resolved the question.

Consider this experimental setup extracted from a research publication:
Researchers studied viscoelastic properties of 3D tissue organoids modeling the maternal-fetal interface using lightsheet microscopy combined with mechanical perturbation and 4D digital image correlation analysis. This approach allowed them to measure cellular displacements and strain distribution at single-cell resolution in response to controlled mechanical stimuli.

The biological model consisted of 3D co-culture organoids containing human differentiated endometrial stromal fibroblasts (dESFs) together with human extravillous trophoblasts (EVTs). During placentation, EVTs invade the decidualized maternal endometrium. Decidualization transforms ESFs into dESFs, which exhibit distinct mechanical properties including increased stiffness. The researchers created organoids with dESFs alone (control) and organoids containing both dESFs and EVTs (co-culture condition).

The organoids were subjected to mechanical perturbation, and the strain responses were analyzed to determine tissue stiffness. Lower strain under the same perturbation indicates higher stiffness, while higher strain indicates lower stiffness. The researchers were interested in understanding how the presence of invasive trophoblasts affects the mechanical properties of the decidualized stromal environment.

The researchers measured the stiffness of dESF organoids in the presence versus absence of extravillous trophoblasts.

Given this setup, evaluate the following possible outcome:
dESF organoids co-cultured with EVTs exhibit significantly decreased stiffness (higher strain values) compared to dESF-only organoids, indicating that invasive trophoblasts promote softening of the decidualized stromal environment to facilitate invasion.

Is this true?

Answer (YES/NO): YES